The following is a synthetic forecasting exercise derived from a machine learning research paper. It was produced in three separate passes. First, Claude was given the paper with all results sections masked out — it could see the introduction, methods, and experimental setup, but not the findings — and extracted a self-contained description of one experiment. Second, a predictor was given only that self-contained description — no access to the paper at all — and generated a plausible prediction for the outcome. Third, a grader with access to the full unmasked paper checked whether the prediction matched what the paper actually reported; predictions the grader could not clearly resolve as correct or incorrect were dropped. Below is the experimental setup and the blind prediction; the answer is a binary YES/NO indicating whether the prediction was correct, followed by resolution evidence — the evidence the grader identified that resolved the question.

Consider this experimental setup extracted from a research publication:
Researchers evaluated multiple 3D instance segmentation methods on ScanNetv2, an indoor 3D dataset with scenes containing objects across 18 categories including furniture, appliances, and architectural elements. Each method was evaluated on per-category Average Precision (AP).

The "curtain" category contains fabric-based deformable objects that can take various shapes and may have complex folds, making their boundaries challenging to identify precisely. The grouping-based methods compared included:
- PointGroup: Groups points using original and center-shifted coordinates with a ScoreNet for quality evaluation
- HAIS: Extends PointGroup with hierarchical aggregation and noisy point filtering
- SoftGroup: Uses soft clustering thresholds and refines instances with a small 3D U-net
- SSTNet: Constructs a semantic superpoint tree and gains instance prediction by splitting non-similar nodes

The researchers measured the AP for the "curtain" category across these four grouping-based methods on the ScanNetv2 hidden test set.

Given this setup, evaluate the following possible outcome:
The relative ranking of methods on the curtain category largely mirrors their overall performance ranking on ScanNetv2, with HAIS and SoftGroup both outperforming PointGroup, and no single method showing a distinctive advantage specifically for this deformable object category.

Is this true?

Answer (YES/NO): NO